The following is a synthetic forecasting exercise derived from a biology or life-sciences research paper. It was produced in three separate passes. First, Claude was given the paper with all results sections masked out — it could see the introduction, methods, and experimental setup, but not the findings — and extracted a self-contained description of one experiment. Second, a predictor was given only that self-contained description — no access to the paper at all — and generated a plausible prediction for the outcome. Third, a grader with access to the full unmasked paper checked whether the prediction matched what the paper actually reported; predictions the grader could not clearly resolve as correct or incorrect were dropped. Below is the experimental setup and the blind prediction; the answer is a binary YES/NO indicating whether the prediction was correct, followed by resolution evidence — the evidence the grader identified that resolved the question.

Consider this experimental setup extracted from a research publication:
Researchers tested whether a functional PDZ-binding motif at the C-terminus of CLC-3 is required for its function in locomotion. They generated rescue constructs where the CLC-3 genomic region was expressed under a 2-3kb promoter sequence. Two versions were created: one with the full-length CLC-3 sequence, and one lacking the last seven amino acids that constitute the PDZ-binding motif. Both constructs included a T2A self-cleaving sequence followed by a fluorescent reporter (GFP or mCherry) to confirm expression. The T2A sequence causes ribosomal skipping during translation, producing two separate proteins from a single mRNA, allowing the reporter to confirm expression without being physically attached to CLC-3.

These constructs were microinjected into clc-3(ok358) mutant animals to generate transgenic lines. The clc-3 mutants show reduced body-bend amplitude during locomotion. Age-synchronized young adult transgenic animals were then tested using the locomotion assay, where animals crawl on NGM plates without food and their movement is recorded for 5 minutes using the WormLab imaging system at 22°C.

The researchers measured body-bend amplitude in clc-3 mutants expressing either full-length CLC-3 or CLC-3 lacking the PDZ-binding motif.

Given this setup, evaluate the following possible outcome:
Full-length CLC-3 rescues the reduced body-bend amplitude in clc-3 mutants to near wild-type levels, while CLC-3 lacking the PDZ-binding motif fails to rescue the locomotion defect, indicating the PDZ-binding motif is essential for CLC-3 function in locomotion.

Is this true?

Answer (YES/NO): NO